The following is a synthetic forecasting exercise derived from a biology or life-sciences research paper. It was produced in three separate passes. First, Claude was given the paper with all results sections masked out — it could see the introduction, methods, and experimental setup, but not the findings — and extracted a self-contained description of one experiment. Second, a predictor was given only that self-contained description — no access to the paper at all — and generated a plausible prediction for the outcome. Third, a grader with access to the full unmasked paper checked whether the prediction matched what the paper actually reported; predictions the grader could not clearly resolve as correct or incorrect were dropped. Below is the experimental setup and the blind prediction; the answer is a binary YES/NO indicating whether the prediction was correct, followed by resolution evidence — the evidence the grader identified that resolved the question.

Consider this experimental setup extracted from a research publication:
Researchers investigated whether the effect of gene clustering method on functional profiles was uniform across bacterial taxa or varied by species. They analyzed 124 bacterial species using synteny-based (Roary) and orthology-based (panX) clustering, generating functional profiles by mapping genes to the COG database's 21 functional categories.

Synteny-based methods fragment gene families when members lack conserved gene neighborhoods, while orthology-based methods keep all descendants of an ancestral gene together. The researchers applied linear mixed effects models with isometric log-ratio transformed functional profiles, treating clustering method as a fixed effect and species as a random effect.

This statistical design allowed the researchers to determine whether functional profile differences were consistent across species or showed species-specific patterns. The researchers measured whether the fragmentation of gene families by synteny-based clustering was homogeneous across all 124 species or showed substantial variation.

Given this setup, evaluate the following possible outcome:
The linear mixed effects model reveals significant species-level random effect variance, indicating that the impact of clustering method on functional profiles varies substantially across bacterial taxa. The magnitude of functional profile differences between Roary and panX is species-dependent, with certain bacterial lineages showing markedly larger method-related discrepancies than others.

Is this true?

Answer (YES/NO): NO